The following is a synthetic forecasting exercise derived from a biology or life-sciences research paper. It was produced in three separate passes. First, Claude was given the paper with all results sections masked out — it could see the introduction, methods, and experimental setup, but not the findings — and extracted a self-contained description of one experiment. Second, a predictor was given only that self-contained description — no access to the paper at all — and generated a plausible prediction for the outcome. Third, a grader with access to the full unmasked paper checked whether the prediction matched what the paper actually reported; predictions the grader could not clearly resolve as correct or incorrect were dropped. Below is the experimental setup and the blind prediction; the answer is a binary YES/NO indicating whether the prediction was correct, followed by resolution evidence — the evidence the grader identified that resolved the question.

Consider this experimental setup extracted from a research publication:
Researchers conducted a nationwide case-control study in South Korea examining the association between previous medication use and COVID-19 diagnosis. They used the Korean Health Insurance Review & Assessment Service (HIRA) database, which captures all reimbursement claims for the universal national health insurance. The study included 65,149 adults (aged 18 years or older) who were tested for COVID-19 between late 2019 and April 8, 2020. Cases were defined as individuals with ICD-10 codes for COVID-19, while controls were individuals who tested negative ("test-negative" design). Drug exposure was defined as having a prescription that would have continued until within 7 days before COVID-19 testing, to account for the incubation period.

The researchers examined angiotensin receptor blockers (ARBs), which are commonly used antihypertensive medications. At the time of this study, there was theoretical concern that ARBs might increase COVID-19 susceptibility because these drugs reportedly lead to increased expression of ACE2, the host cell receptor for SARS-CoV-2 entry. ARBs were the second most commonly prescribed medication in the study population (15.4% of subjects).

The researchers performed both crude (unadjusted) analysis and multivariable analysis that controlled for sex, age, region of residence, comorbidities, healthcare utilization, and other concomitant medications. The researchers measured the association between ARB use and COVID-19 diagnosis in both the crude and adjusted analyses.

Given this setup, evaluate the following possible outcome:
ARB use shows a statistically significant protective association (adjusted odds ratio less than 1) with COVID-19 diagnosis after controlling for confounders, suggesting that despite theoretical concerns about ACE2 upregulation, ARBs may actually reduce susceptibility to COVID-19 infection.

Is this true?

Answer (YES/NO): NO